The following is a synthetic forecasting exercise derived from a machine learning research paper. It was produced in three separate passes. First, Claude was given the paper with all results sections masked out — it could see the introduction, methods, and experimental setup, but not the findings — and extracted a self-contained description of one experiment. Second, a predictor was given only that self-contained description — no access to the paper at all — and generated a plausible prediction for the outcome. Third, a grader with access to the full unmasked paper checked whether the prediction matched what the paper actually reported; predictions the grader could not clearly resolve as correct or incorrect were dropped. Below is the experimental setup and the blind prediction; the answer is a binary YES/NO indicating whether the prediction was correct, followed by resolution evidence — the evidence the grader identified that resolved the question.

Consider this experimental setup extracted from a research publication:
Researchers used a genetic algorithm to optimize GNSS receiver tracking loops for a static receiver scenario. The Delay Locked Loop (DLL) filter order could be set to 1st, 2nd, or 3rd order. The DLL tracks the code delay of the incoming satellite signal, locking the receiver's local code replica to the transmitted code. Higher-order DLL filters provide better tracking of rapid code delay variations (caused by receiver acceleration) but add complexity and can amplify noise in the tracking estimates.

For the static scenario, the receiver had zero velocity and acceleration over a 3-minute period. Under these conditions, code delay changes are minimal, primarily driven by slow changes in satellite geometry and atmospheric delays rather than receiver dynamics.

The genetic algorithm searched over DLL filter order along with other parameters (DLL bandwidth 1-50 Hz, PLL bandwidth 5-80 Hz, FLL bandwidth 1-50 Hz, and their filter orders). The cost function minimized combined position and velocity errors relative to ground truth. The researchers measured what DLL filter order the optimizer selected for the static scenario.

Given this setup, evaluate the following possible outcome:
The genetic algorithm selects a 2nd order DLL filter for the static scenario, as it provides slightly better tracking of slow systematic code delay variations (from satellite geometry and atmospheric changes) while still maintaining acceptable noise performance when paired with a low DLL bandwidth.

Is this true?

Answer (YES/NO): NO